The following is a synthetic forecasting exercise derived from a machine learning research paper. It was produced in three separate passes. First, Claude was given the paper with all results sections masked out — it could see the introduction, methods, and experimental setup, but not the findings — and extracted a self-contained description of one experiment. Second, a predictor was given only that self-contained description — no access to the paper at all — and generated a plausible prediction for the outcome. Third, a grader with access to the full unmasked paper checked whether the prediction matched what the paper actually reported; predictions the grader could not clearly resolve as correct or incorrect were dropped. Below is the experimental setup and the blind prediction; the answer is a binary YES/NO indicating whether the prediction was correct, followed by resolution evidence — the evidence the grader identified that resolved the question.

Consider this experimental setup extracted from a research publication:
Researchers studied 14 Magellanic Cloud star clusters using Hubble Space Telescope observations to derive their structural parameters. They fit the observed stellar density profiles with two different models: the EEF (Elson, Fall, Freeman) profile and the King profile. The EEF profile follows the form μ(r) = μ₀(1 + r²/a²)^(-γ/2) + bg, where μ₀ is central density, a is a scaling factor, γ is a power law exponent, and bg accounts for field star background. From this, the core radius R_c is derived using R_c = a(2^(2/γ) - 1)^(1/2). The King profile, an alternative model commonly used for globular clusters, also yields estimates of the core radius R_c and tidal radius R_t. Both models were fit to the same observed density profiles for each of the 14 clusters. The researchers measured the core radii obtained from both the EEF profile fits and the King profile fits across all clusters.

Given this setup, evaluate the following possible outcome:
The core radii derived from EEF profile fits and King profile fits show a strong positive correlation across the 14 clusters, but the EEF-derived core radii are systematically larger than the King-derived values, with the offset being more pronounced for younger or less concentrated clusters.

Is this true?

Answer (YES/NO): NO